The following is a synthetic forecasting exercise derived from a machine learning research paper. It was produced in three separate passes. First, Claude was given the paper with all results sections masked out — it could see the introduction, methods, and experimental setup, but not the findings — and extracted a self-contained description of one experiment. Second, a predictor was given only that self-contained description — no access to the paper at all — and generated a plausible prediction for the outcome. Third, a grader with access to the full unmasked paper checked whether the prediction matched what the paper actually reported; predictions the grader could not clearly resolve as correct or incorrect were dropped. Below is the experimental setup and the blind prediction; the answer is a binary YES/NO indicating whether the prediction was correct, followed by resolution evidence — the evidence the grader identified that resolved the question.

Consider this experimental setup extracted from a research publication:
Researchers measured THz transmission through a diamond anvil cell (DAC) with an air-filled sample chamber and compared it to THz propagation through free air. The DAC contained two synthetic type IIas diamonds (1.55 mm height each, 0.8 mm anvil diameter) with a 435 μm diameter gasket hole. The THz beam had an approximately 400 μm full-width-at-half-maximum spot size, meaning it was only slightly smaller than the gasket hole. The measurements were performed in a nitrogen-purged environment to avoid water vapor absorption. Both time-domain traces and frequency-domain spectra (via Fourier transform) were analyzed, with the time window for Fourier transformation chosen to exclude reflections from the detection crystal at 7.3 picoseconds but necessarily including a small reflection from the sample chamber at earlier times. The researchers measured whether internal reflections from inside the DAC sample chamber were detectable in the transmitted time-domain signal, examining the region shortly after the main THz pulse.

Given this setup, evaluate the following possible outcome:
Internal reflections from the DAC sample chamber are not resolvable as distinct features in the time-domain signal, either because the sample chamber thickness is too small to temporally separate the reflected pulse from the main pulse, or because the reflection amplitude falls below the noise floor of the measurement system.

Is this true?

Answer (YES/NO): NO